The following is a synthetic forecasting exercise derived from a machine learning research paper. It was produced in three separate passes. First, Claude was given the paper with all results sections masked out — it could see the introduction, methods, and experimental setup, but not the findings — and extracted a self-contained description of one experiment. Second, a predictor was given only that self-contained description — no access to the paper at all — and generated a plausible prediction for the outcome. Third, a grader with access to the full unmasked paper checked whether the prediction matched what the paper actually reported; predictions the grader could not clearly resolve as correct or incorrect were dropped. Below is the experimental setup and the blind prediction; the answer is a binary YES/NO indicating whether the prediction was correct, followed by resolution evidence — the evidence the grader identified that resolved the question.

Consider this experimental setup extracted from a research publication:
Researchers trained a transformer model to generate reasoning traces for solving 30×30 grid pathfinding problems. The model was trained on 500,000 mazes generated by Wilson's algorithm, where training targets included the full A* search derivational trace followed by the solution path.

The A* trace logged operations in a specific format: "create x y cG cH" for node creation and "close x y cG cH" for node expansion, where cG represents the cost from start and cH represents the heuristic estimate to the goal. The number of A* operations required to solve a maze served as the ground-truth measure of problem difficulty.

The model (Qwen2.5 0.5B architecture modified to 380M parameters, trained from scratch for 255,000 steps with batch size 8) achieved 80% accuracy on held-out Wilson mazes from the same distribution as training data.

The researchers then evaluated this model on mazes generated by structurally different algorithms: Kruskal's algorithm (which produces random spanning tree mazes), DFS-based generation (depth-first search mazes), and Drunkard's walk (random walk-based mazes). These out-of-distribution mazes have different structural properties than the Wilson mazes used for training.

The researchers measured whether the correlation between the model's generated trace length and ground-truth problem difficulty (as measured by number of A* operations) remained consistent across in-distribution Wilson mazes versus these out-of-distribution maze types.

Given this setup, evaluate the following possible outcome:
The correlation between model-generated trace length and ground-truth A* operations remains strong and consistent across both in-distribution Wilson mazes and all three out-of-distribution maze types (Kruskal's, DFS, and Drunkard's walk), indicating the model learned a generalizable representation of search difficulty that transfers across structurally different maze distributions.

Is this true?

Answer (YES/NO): NO